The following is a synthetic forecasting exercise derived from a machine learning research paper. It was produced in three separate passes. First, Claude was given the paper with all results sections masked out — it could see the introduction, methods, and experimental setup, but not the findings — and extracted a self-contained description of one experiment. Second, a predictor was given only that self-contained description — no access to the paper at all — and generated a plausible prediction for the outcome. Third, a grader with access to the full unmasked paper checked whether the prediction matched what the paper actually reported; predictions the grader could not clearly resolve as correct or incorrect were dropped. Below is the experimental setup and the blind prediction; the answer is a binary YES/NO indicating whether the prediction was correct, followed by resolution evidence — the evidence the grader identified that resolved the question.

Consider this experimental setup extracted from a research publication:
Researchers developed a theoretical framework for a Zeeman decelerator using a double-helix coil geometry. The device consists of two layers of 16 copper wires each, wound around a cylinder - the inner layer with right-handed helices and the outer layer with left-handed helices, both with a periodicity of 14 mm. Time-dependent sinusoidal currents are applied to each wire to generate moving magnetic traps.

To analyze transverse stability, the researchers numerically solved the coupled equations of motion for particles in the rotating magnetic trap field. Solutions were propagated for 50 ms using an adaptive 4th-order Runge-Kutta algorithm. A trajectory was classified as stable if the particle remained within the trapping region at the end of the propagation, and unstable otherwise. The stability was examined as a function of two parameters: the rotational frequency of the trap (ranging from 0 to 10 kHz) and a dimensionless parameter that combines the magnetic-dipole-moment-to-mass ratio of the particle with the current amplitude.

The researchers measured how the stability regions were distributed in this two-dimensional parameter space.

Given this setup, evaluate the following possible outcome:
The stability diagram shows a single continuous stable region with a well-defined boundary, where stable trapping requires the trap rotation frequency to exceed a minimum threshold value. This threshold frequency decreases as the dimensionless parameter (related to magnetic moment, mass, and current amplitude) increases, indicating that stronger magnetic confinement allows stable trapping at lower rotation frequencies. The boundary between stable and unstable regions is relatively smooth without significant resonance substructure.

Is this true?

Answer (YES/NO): NO